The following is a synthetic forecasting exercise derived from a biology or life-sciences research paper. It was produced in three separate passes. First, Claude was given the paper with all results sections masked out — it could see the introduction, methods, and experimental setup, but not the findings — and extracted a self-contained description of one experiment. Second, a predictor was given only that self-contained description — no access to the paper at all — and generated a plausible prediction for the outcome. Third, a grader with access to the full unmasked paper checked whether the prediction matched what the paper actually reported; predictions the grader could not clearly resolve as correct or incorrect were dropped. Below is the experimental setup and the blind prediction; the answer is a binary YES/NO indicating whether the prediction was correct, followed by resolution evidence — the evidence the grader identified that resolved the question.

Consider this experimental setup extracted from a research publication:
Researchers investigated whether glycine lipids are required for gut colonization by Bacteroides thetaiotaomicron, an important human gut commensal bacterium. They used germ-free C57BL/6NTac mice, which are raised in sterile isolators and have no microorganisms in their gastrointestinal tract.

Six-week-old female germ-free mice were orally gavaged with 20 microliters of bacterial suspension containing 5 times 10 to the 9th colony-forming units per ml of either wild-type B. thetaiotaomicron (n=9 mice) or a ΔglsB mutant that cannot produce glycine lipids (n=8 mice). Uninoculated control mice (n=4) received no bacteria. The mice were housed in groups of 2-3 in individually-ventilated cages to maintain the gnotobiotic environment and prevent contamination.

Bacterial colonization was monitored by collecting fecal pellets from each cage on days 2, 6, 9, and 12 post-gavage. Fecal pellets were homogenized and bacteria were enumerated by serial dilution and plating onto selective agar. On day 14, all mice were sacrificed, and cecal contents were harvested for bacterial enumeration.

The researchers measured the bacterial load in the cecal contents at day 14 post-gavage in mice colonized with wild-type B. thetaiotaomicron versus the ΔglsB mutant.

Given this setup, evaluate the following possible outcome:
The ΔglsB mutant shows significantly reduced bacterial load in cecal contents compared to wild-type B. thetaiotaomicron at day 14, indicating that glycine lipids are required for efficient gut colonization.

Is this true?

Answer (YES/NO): NO